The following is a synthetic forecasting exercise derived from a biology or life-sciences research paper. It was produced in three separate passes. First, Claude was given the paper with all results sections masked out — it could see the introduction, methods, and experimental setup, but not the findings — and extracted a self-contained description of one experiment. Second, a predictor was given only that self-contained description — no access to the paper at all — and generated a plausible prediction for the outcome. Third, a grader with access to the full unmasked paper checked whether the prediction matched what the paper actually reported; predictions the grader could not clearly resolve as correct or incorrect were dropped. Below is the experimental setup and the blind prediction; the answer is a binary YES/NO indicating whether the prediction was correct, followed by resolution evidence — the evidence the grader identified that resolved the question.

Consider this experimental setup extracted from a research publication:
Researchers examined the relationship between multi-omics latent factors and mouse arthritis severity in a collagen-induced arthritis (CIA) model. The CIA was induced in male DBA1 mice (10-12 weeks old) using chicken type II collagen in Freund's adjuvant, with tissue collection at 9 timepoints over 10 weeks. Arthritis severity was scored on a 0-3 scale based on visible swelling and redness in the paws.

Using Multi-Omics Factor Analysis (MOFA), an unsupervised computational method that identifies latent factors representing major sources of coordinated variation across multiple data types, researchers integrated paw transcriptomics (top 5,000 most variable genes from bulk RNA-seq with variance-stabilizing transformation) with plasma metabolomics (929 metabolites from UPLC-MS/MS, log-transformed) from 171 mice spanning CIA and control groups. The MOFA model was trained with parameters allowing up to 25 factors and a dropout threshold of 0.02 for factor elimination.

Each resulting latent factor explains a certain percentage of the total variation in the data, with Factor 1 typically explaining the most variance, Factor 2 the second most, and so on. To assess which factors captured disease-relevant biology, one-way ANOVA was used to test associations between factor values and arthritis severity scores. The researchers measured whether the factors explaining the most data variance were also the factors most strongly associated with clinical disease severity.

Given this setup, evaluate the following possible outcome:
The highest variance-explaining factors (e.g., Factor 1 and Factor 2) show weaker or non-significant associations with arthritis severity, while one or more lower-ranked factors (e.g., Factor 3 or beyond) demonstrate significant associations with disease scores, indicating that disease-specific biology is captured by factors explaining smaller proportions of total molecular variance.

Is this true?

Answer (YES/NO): NO